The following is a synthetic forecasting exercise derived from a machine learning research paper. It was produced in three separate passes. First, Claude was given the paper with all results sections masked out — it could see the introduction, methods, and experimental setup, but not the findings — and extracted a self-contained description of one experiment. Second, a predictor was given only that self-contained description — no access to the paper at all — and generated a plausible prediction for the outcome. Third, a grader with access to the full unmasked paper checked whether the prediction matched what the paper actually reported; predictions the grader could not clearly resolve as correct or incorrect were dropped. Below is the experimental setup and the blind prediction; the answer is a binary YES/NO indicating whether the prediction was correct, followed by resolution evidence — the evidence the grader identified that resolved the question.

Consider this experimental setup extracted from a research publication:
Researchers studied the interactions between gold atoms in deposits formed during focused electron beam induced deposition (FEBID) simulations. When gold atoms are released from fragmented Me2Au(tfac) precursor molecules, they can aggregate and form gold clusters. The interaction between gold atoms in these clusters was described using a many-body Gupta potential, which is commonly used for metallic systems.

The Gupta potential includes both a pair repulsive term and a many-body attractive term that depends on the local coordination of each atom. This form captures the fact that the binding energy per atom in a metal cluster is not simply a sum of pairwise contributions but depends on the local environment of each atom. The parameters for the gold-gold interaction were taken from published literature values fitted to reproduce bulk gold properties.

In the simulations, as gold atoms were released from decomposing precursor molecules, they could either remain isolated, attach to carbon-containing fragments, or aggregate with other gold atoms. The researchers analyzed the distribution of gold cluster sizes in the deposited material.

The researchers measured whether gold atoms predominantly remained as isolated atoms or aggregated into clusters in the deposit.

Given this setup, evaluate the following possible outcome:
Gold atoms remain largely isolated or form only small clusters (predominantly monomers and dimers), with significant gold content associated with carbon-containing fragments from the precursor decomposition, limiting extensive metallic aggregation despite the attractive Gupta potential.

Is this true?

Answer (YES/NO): NO